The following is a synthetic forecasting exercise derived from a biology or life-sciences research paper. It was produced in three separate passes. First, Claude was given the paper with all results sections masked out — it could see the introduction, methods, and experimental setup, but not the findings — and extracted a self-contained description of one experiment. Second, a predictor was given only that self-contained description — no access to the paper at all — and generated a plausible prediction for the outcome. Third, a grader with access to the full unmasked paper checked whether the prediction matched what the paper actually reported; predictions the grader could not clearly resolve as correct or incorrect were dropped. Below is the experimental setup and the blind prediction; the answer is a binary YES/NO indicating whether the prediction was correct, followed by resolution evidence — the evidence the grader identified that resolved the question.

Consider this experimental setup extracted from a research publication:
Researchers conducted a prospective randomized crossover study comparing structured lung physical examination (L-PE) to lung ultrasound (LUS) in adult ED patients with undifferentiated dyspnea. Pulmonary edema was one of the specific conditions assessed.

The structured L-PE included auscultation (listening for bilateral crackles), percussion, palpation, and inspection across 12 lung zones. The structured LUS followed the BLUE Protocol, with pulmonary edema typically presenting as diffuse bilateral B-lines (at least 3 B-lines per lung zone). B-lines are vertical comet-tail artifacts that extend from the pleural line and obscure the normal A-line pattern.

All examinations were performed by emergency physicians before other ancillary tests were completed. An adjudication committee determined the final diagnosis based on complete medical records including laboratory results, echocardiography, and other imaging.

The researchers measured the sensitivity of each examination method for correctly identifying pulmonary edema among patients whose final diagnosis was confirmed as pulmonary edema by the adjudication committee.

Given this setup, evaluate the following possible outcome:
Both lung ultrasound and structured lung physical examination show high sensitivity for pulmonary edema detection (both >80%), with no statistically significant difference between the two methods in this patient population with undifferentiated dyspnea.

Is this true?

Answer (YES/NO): NO